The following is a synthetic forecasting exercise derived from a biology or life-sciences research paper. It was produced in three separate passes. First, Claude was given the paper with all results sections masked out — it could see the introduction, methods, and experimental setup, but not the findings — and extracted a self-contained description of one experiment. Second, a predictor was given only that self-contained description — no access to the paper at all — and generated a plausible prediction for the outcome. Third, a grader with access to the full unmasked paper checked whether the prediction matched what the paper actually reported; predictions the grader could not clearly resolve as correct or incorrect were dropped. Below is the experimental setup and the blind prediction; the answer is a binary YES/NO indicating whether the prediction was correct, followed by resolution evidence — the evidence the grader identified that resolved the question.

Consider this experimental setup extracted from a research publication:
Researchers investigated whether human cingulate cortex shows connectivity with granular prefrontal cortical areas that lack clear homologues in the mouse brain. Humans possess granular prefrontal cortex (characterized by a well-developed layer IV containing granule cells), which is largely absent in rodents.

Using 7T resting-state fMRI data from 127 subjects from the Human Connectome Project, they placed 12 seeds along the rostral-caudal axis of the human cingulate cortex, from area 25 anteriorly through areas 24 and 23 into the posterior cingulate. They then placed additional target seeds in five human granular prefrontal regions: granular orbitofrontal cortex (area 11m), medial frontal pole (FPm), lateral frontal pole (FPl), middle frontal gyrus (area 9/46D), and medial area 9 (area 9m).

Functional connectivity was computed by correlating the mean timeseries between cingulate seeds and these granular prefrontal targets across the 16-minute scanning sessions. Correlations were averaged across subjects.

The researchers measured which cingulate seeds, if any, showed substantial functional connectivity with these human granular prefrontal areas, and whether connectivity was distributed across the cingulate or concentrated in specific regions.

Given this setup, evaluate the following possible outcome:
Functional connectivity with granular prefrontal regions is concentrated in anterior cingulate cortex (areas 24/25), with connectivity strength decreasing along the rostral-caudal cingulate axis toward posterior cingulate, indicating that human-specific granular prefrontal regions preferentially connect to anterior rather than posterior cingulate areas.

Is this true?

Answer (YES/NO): NO